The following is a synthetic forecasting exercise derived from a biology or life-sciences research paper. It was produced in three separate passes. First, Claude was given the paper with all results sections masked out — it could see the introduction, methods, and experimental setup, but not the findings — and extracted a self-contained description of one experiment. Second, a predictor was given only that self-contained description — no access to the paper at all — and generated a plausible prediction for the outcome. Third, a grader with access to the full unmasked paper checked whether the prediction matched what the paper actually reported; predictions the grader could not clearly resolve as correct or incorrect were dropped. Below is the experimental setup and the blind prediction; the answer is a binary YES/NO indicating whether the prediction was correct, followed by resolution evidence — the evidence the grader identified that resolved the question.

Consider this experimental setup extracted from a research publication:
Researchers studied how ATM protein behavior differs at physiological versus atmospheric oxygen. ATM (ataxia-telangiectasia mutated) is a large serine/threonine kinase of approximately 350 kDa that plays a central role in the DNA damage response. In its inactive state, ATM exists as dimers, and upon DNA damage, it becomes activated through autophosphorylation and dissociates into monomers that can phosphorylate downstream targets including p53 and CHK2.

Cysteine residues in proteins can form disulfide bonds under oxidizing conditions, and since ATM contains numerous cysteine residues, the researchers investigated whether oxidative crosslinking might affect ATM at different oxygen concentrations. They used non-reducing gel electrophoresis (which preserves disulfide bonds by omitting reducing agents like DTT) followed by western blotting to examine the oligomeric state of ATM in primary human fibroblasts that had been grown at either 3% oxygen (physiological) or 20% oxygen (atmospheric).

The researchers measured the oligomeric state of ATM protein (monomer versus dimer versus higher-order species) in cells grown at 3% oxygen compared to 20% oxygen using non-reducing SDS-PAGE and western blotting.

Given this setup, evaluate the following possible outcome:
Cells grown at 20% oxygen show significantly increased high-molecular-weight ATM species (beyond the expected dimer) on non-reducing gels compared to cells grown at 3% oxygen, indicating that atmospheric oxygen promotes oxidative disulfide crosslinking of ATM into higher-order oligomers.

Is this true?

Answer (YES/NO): NO